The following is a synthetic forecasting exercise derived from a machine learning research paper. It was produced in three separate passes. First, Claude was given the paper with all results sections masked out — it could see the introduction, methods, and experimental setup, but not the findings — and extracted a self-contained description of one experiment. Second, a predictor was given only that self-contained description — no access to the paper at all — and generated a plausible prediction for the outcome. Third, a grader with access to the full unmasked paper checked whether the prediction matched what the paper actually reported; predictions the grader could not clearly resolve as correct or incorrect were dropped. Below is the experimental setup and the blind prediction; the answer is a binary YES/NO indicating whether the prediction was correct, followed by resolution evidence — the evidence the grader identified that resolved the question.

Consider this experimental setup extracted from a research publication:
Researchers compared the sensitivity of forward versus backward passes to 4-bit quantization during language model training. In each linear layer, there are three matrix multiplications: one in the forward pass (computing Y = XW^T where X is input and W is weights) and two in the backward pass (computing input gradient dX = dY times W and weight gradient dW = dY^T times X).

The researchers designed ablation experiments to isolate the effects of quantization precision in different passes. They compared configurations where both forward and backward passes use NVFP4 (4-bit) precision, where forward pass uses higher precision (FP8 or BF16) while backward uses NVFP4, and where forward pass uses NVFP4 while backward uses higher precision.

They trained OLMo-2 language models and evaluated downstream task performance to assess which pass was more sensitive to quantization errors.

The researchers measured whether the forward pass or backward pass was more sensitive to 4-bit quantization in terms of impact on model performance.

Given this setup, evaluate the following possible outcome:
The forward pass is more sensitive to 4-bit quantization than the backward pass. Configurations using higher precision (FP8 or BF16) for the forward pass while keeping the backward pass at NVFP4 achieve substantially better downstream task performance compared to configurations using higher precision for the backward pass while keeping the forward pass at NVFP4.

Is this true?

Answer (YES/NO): YES